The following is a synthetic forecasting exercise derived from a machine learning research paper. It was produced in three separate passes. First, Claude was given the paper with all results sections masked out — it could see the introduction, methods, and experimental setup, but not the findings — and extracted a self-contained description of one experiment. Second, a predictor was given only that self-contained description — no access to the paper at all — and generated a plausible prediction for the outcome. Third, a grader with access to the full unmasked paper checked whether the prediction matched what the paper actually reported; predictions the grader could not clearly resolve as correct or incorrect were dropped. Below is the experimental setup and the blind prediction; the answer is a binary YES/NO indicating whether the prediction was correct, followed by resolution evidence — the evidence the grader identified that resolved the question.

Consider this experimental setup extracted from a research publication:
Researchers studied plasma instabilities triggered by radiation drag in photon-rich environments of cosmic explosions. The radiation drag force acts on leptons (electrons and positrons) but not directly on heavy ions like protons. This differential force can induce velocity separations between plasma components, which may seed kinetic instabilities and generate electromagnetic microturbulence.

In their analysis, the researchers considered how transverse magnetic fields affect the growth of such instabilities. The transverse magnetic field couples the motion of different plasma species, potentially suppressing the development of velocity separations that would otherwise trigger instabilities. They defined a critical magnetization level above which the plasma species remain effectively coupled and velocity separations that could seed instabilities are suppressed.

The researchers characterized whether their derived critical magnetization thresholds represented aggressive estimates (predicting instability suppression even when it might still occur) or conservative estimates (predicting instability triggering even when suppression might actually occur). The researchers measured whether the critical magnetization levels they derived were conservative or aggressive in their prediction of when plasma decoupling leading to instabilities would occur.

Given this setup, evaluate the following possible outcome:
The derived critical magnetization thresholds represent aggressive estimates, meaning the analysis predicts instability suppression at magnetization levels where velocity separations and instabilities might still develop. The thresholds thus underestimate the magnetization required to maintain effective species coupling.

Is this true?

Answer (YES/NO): NO